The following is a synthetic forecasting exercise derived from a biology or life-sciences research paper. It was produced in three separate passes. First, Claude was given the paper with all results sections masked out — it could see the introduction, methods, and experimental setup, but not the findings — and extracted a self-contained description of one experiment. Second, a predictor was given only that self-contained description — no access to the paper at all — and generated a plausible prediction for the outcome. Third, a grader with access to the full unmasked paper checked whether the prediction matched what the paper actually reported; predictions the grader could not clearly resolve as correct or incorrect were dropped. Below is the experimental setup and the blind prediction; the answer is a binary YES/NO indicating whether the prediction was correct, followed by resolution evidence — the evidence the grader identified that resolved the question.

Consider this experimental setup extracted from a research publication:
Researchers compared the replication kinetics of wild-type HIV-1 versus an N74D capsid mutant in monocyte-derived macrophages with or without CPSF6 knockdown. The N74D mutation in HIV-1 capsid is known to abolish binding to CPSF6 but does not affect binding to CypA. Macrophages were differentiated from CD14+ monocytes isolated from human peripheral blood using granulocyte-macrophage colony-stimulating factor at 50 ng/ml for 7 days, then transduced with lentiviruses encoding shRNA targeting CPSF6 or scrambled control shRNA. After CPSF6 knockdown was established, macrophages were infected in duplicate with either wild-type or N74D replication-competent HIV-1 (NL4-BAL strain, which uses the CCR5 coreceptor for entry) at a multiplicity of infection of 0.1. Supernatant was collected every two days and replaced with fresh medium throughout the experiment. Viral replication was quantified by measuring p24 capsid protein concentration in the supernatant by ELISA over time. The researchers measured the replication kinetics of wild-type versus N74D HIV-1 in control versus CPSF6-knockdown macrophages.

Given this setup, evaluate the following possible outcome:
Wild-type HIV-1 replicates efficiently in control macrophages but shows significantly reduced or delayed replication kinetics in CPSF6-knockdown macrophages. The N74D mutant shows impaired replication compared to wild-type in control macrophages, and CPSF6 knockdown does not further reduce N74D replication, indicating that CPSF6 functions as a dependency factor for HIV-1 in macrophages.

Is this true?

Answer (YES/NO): YES